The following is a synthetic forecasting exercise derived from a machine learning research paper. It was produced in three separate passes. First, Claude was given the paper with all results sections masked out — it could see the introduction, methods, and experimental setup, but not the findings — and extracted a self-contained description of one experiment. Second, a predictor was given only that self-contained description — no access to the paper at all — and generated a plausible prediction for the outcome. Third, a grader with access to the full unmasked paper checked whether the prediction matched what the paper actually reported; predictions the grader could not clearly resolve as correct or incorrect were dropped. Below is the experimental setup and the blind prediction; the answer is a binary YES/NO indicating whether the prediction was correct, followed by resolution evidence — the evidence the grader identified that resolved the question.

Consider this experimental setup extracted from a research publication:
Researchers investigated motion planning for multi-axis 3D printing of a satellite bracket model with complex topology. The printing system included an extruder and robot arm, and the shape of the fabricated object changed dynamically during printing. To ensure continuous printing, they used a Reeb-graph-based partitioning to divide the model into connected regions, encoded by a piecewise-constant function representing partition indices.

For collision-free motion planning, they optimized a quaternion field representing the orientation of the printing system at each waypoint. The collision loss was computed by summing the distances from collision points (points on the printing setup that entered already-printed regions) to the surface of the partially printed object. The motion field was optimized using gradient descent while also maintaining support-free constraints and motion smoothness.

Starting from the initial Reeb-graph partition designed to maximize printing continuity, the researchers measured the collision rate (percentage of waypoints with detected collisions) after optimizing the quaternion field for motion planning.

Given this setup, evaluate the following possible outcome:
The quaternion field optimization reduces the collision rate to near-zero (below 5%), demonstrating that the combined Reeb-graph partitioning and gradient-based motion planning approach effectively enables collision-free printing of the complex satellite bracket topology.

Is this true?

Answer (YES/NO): NO